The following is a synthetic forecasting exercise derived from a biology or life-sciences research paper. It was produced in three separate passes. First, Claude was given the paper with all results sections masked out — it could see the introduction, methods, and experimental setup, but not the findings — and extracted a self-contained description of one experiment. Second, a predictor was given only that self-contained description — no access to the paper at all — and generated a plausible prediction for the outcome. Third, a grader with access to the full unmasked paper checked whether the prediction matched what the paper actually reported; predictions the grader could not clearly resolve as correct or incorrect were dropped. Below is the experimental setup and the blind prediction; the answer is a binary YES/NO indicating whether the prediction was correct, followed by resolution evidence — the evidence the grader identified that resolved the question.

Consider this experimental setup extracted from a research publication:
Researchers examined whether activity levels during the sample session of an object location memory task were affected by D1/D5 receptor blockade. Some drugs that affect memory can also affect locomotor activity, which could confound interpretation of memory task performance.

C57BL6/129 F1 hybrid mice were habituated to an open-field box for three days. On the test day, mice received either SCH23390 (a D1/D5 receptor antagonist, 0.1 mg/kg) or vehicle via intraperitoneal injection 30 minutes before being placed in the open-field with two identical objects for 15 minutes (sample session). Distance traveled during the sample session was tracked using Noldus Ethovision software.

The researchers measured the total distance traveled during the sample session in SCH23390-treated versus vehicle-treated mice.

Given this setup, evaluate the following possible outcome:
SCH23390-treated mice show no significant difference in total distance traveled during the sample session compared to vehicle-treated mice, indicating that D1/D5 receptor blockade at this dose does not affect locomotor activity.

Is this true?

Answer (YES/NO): NO